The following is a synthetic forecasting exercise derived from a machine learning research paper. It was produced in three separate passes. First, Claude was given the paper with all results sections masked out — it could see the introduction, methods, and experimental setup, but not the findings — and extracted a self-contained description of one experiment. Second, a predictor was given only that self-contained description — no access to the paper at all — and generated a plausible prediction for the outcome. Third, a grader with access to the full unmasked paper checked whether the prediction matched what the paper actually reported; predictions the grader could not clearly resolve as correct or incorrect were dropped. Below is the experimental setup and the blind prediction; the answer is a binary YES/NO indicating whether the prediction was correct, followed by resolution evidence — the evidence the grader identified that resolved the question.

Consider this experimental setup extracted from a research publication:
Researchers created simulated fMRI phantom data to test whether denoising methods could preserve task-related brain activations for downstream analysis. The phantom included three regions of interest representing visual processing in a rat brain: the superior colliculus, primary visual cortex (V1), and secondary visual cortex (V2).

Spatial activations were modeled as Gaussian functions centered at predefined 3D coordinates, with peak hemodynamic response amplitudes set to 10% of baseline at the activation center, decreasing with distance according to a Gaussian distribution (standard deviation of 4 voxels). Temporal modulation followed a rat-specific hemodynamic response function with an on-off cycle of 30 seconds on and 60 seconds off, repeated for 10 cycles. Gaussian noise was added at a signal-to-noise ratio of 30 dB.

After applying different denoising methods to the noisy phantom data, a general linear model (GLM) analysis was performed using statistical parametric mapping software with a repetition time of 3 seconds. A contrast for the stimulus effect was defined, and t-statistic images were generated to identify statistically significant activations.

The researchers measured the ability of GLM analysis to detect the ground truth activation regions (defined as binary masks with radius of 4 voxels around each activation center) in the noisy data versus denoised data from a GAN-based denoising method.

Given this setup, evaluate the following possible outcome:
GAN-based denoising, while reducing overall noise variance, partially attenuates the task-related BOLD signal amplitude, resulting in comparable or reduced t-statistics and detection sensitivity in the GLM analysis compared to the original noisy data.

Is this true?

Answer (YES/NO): NO